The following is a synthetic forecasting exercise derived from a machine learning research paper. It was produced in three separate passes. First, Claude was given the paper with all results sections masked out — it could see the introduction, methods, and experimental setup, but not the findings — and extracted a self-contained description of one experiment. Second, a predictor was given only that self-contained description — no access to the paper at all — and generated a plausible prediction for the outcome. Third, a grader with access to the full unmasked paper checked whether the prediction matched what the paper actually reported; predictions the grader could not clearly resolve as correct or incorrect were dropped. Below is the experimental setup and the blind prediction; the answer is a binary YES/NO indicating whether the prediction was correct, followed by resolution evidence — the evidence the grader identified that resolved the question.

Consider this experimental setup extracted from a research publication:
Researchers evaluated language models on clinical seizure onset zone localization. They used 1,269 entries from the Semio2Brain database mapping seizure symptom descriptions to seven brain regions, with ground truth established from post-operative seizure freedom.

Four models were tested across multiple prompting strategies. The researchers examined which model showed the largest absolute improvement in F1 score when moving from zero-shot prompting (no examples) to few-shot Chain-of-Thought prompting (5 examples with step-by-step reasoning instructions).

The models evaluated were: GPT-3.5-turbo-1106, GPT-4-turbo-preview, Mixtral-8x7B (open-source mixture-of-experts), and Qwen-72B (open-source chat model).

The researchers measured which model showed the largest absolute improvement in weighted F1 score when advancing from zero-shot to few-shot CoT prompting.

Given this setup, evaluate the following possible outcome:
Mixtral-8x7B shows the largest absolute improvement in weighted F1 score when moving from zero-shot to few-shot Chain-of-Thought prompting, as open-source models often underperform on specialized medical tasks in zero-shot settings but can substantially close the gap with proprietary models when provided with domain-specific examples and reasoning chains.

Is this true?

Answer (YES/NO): YES